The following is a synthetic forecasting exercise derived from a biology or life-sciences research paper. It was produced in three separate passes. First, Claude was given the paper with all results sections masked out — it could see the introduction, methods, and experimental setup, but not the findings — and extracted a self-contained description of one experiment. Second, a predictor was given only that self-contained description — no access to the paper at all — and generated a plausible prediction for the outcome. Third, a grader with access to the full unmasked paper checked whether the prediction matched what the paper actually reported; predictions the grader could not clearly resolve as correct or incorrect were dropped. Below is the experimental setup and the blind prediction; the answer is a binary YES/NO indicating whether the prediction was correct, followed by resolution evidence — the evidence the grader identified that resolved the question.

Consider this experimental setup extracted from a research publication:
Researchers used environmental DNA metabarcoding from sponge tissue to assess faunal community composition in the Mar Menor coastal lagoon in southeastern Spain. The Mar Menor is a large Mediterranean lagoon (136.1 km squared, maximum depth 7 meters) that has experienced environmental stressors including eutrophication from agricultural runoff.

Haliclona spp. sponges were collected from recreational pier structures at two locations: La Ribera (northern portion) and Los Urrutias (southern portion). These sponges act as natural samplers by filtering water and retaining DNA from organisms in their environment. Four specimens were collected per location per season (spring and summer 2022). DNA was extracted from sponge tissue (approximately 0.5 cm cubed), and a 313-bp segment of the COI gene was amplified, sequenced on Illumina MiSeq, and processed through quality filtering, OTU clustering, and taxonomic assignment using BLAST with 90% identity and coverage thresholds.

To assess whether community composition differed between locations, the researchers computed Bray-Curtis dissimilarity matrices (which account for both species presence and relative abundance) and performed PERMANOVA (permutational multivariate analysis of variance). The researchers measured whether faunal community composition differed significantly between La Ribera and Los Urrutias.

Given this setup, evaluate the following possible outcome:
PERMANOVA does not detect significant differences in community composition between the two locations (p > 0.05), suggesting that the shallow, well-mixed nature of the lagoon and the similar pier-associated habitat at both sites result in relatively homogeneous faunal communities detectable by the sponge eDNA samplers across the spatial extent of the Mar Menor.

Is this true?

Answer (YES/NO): NO